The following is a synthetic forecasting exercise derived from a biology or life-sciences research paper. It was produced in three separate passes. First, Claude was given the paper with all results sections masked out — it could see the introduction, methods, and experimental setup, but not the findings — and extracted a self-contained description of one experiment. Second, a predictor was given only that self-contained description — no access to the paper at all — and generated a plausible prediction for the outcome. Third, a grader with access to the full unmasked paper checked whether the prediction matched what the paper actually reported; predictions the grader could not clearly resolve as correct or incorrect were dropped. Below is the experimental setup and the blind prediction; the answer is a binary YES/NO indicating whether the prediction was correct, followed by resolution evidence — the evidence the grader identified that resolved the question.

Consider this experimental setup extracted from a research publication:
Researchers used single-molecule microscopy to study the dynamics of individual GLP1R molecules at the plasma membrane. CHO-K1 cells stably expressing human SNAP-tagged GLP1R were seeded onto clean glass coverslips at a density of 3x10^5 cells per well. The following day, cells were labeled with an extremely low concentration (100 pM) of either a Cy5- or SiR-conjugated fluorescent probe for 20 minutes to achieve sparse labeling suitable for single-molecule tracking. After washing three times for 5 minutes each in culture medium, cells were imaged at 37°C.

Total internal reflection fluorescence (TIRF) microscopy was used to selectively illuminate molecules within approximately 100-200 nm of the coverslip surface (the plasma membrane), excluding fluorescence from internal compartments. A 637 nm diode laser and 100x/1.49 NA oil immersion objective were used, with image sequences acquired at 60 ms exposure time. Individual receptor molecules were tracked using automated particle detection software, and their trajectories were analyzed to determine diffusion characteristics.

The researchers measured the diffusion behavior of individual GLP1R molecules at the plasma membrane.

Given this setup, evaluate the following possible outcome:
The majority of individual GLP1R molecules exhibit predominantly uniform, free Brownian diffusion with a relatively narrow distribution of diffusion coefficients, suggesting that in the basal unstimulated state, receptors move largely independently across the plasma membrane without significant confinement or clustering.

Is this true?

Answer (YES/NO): NO